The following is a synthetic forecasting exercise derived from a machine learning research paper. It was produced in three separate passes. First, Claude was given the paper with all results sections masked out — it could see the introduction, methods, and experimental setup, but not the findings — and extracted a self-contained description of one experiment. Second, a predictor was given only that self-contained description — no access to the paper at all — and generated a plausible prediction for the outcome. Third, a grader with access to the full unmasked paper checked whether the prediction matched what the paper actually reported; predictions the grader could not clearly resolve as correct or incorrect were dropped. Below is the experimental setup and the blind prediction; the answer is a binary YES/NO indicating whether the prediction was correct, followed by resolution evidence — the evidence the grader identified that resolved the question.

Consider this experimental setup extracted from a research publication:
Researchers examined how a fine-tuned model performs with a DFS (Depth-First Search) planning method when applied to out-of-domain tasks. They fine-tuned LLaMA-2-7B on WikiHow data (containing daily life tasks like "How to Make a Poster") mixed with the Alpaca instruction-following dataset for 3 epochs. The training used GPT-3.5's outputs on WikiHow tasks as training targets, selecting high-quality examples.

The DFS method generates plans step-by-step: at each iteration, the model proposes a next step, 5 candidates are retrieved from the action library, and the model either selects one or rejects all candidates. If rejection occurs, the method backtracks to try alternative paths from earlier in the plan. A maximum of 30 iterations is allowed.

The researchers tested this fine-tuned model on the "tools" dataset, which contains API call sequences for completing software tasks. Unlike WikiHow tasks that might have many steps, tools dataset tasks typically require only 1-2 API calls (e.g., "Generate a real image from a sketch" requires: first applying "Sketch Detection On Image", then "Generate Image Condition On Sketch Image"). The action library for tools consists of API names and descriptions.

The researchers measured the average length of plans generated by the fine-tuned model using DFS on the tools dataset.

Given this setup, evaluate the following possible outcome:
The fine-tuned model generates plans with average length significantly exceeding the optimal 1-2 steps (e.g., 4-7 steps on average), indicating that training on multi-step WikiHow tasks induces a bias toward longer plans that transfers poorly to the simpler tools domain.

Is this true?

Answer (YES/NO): NO